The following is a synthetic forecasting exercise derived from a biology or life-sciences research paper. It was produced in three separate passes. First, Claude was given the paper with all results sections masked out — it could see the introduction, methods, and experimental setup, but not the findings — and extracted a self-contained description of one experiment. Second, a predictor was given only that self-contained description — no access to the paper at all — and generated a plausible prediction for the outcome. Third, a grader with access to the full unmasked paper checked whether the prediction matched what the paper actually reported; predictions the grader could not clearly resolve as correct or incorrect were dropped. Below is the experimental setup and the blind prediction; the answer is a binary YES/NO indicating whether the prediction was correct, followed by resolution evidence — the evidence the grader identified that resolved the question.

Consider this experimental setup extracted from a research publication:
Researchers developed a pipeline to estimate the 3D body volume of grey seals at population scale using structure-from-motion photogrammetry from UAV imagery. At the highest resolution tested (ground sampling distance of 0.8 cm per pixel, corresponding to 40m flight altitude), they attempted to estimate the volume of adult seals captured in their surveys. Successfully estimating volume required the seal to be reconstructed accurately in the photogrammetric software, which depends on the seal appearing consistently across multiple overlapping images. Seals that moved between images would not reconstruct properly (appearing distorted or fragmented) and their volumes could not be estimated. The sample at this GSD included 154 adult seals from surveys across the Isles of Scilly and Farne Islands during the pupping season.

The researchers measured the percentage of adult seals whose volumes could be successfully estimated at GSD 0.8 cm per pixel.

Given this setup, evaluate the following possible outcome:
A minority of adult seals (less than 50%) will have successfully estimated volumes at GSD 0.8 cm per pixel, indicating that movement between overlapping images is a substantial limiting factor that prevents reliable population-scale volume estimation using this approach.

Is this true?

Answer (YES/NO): NO